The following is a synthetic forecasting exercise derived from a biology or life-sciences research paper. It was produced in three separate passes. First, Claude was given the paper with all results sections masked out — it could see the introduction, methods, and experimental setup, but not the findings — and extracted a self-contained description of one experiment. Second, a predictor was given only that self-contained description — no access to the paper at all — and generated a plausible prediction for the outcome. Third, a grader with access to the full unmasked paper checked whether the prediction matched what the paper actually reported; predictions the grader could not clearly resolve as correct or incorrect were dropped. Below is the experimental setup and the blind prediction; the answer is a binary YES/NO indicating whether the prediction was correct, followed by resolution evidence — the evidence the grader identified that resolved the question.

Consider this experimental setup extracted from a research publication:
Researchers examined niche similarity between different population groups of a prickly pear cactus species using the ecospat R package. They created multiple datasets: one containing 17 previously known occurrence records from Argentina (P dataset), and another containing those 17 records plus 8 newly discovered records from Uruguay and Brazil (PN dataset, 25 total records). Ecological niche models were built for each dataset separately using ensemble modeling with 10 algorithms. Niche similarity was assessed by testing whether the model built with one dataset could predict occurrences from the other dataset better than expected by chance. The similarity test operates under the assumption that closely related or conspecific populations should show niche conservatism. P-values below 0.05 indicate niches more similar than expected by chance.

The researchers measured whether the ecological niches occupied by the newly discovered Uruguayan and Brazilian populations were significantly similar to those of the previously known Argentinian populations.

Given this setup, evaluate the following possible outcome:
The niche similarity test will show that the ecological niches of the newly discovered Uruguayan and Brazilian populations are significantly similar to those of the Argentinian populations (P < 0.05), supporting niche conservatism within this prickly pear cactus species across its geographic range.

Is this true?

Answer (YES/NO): NO